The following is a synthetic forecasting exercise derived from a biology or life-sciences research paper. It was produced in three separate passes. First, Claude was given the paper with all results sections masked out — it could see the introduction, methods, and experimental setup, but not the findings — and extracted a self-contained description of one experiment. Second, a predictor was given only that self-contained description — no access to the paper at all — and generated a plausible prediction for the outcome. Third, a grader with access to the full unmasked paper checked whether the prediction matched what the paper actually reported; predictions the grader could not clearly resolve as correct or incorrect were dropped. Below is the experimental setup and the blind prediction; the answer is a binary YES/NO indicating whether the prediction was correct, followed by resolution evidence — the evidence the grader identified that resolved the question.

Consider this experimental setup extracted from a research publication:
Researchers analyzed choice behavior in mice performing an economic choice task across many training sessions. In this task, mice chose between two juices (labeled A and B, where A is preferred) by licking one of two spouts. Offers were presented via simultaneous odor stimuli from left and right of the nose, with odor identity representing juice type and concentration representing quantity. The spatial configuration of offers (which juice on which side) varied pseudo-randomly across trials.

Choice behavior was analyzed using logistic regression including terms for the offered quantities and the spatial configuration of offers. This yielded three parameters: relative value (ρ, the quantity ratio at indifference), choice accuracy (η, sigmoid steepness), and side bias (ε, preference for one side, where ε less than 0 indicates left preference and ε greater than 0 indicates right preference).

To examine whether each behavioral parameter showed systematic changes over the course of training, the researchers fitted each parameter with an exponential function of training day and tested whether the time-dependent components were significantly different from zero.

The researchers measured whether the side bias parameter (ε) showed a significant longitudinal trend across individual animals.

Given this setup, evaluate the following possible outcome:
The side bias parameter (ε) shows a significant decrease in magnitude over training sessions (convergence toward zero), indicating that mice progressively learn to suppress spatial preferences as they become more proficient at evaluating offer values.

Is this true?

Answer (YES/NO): NO